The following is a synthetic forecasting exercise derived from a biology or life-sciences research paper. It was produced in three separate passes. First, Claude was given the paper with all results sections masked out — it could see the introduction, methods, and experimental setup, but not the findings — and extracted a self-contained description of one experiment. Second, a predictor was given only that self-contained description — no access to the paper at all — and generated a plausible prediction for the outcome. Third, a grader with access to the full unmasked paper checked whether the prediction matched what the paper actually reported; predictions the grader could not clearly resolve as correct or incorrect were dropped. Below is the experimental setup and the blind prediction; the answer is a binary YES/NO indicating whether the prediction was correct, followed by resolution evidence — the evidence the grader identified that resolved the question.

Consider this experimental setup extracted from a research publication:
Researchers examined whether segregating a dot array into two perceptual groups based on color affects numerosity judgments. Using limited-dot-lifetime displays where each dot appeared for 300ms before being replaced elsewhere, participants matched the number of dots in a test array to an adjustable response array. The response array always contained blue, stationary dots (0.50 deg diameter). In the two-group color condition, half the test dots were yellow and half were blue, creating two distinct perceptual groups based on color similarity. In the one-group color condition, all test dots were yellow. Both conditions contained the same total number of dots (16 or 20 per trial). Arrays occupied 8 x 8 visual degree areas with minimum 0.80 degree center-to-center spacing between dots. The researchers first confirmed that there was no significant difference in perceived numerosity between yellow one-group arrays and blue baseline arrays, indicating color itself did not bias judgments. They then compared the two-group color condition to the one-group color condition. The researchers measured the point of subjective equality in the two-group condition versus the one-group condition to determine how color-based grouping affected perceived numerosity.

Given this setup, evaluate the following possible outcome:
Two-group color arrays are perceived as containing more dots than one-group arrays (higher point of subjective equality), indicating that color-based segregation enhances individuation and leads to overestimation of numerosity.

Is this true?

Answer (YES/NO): NO